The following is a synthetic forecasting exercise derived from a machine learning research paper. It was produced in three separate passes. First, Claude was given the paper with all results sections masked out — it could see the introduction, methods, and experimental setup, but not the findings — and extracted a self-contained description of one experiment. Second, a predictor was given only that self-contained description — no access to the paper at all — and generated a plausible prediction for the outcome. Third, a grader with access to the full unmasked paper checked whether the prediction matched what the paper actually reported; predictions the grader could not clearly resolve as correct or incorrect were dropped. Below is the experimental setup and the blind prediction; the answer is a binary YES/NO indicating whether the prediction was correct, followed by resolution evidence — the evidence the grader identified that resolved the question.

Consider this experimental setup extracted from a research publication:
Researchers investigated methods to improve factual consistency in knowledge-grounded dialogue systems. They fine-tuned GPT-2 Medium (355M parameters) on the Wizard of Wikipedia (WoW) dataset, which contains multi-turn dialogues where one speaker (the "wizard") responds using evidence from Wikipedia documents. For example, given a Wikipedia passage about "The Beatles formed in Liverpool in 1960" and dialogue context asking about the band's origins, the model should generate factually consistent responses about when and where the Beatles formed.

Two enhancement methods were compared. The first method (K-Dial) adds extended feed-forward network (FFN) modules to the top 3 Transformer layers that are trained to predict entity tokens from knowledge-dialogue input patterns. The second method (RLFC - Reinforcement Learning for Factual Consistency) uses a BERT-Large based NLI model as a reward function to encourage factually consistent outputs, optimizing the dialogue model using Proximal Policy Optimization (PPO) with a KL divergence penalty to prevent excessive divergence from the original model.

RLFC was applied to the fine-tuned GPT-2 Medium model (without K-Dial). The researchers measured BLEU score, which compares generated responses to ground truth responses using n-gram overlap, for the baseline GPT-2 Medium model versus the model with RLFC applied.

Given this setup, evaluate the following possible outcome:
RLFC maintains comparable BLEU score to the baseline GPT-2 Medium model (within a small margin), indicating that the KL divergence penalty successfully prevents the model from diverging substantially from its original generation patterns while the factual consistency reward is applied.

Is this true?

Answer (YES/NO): NO